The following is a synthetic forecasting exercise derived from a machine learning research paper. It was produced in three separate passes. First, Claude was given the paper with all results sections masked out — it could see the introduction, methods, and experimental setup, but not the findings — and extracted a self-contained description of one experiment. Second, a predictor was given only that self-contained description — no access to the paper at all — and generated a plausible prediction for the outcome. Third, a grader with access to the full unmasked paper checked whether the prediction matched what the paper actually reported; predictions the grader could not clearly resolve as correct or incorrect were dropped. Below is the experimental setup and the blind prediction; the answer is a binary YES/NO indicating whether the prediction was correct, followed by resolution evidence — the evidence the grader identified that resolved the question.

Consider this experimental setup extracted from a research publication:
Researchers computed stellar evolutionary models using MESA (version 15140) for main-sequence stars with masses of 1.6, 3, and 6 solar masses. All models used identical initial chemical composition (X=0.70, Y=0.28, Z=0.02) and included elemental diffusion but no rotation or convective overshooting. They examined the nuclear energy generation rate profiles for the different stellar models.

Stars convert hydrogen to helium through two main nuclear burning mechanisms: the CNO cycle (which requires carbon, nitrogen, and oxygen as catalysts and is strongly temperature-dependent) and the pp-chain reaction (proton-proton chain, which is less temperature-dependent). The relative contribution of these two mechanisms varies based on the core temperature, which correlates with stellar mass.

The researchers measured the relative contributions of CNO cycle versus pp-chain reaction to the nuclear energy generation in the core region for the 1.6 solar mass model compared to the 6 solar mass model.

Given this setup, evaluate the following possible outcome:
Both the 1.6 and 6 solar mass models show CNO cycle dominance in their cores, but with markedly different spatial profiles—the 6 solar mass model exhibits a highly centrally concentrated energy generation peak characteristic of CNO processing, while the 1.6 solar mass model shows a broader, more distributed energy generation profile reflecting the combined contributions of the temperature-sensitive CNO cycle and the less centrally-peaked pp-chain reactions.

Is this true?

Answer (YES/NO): NO